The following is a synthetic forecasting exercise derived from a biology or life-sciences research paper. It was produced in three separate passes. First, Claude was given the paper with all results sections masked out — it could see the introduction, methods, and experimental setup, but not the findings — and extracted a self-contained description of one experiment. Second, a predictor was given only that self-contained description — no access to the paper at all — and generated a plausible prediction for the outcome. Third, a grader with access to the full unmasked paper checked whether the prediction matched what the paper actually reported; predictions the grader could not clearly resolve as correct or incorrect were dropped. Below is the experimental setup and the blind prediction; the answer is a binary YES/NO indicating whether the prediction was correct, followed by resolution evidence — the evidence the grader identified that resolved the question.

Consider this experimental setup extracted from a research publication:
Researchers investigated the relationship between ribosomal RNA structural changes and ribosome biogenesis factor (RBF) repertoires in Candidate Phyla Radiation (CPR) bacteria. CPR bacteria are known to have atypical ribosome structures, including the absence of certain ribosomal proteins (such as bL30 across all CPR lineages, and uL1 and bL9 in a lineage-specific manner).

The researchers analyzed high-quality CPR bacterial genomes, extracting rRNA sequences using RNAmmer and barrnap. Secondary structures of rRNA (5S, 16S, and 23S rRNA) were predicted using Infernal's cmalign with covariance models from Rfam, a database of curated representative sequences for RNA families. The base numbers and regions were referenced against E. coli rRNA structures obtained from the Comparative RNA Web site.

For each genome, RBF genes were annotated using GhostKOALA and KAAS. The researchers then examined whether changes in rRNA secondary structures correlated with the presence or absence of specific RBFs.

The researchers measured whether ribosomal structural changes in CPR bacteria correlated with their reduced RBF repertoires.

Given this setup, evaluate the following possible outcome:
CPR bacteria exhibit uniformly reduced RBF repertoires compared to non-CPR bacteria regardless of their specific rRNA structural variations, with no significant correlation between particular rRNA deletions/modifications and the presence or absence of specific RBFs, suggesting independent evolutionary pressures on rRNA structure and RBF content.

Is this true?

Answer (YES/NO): NO